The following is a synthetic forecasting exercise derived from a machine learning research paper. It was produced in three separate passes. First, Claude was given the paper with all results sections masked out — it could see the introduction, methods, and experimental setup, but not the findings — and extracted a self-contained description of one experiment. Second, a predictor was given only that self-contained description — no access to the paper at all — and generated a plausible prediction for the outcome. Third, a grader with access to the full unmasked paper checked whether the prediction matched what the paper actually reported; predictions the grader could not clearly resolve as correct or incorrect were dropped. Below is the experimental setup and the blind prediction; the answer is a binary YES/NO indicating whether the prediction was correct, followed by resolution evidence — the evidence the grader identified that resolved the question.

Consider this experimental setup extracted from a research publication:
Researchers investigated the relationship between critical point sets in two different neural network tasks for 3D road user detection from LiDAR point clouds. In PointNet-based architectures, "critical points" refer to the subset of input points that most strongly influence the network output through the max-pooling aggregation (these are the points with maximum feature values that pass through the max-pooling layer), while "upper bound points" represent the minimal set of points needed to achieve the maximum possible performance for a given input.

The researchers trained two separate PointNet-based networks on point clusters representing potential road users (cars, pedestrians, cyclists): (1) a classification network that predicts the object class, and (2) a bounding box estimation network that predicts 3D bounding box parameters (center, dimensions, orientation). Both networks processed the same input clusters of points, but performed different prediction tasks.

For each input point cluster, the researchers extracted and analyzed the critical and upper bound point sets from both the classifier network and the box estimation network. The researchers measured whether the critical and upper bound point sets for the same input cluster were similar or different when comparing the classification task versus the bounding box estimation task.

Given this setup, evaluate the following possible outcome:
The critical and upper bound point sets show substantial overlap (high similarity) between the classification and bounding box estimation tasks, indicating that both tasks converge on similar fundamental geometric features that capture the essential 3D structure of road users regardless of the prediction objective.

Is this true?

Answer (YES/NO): NO